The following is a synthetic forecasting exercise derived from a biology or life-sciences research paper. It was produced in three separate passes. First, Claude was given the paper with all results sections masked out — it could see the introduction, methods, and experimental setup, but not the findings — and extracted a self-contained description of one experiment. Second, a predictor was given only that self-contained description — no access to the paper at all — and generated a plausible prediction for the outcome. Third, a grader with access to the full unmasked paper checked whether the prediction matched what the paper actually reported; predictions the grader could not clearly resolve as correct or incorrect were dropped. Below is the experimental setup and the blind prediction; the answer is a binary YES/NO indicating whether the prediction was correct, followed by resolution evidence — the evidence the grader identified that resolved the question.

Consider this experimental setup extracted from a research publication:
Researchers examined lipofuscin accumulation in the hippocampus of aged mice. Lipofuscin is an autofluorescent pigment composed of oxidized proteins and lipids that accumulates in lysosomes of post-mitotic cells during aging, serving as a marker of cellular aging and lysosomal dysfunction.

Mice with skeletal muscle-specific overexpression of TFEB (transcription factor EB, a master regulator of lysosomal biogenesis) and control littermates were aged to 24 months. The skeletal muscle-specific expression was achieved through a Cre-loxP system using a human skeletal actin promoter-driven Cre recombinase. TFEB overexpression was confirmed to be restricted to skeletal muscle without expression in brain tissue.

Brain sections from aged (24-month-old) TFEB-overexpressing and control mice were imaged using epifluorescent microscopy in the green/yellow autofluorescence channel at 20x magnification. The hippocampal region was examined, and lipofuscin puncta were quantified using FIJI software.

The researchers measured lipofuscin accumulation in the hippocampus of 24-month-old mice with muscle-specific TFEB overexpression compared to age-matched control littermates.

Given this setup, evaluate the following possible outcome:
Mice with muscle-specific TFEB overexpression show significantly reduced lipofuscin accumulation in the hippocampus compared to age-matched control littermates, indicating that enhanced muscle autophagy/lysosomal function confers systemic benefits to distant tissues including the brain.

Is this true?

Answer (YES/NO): YES